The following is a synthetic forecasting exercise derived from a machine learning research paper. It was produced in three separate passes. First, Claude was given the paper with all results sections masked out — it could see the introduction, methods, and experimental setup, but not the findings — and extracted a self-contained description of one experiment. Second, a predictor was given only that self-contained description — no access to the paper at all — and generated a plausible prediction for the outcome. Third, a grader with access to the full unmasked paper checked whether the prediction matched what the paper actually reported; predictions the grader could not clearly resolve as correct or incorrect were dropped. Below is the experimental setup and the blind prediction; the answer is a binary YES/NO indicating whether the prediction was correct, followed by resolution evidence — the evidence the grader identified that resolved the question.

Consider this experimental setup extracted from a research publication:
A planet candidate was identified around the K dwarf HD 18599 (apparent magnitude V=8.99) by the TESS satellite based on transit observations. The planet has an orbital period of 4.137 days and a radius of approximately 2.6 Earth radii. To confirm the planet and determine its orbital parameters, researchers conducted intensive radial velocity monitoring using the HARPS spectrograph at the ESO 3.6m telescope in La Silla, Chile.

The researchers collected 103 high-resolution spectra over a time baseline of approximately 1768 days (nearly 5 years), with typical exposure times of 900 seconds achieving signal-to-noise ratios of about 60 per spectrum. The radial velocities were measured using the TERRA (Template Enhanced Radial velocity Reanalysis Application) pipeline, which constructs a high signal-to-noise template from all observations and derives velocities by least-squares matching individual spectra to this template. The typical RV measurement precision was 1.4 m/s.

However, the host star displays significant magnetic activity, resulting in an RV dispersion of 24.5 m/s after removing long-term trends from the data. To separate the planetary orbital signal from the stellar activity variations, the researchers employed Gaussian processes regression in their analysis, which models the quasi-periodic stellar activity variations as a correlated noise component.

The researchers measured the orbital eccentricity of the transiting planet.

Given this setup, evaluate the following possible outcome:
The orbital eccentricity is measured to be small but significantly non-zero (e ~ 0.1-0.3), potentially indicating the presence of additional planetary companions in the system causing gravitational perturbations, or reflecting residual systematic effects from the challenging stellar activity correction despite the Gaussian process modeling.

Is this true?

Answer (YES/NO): NO